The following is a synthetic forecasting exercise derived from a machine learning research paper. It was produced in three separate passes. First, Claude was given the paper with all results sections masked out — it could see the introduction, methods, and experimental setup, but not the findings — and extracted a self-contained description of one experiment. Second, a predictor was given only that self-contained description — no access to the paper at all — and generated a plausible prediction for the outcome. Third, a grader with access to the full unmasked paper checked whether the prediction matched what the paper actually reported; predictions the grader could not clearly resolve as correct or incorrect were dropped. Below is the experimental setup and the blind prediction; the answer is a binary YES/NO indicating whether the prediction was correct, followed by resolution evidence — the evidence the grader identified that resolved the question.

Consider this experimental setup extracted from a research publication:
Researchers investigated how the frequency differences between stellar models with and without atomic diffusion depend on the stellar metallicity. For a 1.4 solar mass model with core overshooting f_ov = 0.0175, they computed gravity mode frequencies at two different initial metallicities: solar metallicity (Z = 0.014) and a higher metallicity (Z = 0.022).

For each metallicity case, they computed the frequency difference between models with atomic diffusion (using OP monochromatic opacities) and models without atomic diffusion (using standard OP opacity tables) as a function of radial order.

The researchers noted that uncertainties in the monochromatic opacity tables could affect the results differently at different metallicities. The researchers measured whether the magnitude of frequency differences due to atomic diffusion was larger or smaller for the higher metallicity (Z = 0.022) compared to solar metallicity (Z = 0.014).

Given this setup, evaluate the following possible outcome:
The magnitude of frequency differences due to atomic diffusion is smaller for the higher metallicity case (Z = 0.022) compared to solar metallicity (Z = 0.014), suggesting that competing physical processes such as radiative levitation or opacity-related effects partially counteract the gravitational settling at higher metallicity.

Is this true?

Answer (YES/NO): NO